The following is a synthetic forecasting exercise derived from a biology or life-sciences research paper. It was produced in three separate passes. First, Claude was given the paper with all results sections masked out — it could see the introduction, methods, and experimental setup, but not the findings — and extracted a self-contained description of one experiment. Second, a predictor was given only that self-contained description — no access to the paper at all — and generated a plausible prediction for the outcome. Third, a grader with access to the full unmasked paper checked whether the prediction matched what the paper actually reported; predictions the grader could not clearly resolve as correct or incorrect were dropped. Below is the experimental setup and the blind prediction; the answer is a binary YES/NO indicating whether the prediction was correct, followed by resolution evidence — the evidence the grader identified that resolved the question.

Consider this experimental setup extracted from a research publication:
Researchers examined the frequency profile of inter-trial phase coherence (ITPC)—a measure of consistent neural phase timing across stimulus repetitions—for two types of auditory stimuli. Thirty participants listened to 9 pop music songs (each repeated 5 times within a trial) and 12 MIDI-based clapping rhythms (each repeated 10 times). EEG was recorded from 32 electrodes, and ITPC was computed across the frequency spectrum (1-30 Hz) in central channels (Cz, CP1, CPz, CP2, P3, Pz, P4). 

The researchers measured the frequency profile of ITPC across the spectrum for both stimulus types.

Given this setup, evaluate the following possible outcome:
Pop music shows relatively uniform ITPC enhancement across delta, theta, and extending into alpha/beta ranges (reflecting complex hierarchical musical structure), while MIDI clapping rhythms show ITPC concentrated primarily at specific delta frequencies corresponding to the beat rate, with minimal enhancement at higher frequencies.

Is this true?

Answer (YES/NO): NO